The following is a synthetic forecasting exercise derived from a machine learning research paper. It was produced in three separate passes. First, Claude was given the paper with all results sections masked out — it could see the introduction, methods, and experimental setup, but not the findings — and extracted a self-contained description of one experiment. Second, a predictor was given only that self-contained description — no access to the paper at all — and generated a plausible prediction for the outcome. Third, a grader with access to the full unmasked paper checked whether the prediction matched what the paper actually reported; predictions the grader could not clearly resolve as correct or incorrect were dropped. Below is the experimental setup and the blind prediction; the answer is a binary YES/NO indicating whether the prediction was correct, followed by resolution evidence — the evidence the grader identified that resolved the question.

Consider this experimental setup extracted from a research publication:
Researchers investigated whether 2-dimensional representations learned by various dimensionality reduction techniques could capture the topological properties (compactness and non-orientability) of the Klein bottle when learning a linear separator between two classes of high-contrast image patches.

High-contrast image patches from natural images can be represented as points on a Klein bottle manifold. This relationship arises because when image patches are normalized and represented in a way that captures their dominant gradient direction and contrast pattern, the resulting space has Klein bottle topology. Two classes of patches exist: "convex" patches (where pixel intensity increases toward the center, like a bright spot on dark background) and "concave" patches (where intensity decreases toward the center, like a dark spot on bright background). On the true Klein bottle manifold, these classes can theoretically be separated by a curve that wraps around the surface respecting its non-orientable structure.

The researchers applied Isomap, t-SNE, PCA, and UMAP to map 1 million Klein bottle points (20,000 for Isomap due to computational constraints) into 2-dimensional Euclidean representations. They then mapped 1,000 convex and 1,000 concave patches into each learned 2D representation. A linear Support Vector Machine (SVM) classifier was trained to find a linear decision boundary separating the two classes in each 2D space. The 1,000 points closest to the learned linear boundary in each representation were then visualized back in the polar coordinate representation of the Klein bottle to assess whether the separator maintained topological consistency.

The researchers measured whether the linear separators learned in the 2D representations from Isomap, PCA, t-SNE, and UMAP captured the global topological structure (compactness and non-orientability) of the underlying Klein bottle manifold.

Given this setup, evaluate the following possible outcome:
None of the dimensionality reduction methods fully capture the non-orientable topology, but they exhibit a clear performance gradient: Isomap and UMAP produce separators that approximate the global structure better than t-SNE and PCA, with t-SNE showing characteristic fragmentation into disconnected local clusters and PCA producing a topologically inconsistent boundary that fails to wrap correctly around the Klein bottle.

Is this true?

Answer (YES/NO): NO